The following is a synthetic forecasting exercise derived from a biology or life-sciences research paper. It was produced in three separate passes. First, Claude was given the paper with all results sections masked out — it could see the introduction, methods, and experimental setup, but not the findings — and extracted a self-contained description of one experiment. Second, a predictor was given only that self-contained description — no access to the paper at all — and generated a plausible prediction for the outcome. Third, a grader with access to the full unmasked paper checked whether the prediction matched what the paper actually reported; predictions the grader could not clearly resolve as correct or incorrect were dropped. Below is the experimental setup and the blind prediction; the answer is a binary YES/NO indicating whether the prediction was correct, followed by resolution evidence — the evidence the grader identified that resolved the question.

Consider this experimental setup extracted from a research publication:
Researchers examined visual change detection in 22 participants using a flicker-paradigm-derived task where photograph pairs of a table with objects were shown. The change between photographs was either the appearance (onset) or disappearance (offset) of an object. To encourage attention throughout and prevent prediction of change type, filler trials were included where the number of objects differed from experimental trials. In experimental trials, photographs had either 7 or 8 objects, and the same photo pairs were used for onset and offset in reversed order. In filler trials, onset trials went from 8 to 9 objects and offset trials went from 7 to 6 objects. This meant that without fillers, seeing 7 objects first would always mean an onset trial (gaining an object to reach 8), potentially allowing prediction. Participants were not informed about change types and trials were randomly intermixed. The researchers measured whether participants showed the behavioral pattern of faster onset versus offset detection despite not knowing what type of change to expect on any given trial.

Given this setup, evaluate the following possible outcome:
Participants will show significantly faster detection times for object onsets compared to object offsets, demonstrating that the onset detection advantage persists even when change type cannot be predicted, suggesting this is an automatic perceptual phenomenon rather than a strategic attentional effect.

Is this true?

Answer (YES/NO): NO